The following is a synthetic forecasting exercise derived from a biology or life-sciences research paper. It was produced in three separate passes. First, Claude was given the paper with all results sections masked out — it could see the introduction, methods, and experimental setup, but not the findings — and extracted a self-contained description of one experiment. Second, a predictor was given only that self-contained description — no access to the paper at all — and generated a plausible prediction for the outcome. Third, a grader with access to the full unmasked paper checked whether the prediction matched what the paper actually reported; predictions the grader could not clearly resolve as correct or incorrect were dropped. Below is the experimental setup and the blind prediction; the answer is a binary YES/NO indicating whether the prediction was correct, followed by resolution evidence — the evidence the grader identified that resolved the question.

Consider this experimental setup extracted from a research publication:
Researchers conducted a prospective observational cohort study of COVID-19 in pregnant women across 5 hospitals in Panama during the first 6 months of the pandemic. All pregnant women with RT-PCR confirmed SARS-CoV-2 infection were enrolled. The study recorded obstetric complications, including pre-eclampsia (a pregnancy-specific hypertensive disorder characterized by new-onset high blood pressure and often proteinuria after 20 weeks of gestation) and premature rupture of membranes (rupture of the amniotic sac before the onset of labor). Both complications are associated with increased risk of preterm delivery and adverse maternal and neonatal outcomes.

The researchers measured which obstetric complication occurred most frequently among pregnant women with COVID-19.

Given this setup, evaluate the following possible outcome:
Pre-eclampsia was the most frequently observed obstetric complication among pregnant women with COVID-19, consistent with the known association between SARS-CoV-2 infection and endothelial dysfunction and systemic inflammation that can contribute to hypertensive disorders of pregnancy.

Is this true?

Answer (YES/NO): YES